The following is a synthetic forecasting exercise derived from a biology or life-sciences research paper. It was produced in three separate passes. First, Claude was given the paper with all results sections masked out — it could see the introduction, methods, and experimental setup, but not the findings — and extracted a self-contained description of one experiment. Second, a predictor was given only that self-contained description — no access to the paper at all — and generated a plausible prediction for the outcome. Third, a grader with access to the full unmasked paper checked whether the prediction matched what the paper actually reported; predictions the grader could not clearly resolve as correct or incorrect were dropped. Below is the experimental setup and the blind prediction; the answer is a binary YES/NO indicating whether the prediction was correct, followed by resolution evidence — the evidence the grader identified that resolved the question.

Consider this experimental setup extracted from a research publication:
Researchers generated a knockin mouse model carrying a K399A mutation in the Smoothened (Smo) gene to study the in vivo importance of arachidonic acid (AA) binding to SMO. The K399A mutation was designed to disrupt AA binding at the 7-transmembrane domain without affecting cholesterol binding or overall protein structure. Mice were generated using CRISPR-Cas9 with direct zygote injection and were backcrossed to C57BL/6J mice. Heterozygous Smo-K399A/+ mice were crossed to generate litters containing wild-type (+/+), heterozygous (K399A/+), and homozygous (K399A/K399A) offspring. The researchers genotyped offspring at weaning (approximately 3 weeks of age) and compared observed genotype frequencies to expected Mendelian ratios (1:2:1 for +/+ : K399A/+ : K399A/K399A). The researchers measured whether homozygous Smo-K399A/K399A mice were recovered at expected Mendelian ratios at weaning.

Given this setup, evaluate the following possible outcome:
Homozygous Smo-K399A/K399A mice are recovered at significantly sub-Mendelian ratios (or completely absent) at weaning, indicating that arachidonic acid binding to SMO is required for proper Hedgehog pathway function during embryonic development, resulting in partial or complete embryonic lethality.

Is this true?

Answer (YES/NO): NO